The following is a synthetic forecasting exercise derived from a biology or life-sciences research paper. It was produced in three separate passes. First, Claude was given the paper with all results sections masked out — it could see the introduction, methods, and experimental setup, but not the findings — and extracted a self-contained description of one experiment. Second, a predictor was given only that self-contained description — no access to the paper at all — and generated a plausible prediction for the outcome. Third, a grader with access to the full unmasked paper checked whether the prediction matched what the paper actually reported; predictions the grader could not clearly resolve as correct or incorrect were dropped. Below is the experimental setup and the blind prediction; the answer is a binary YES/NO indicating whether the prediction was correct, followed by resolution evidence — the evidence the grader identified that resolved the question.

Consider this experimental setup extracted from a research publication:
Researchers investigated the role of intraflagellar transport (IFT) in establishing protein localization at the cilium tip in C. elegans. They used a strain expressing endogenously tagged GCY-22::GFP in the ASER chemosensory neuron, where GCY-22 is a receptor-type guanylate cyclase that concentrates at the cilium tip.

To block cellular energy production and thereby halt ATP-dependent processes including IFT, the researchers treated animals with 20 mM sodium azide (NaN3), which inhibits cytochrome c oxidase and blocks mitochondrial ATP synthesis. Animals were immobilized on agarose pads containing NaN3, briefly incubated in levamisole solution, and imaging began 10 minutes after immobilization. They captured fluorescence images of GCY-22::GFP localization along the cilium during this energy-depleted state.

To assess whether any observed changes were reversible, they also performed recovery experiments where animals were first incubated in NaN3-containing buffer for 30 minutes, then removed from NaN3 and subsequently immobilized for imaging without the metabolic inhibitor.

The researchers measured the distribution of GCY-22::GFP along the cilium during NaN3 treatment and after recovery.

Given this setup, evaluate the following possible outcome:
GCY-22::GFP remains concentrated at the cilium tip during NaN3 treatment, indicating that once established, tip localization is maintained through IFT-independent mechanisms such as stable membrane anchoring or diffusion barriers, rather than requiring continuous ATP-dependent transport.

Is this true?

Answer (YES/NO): NO